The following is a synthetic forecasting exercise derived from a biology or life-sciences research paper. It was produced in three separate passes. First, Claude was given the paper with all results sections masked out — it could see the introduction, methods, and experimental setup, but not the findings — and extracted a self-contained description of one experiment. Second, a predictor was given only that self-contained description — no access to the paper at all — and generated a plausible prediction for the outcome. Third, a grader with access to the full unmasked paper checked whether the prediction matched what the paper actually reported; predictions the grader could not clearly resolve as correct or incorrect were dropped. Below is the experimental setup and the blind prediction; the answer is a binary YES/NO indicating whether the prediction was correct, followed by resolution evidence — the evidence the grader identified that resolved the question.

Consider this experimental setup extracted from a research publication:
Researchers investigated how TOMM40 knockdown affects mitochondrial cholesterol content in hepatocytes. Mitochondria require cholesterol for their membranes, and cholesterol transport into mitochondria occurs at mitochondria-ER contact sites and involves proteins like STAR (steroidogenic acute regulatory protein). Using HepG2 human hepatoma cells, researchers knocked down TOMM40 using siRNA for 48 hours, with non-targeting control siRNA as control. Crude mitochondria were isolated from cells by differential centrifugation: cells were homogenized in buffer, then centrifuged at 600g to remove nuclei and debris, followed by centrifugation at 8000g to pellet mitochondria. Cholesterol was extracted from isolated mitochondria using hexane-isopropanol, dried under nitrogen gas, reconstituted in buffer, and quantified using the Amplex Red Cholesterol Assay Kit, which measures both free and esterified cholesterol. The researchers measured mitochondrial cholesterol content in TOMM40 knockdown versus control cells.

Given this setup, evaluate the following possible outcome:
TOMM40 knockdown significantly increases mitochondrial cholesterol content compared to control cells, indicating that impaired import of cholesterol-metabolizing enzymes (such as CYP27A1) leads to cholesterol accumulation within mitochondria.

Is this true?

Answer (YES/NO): NO